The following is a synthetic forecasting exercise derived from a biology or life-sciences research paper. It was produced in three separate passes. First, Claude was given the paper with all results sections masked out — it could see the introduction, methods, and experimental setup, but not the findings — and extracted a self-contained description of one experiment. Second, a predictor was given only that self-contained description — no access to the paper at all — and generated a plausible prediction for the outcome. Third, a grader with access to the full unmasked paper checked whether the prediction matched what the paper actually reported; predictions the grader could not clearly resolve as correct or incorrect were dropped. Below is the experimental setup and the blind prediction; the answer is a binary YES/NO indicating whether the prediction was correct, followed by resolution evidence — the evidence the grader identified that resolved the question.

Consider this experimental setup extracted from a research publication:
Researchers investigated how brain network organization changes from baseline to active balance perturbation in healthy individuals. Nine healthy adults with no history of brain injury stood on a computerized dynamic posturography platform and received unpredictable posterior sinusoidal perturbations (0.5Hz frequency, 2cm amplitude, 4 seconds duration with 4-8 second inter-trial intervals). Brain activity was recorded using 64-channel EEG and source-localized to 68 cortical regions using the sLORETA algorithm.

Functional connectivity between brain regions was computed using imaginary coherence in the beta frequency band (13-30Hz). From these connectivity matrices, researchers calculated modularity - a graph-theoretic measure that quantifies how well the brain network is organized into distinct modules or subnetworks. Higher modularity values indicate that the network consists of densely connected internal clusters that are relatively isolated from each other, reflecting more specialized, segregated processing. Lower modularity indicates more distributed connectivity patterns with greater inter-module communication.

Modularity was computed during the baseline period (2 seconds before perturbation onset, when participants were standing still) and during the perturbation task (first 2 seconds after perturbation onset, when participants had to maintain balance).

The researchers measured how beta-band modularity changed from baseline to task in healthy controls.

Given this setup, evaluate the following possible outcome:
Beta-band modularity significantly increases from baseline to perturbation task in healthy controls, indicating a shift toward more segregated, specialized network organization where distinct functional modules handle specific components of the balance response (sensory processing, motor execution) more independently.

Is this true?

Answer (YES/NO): NO